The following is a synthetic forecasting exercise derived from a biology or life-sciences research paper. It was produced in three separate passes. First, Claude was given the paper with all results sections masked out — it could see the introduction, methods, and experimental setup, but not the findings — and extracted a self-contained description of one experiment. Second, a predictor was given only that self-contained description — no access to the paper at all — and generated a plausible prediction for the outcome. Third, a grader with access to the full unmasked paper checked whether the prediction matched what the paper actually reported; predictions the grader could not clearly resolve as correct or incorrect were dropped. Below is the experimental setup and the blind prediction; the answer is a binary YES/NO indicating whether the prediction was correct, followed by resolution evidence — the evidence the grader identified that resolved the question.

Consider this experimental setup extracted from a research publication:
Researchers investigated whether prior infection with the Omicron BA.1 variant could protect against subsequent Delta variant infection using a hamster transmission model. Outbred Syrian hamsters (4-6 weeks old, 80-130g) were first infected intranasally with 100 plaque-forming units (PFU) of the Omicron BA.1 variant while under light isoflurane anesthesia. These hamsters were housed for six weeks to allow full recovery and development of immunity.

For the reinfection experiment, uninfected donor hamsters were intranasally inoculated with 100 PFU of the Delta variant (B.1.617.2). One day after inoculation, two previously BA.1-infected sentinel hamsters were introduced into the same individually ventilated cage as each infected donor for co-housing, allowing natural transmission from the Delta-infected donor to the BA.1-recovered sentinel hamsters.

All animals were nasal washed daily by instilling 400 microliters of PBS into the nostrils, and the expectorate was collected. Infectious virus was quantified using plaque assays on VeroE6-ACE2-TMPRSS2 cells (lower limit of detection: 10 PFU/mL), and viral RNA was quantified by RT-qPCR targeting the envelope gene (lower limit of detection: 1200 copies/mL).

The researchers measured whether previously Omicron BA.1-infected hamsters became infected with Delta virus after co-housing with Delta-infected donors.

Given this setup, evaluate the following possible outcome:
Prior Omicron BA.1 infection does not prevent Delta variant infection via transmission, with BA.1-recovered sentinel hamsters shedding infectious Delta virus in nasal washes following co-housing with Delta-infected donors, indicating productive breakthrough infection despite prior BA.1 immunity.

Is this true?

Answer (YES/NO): YES